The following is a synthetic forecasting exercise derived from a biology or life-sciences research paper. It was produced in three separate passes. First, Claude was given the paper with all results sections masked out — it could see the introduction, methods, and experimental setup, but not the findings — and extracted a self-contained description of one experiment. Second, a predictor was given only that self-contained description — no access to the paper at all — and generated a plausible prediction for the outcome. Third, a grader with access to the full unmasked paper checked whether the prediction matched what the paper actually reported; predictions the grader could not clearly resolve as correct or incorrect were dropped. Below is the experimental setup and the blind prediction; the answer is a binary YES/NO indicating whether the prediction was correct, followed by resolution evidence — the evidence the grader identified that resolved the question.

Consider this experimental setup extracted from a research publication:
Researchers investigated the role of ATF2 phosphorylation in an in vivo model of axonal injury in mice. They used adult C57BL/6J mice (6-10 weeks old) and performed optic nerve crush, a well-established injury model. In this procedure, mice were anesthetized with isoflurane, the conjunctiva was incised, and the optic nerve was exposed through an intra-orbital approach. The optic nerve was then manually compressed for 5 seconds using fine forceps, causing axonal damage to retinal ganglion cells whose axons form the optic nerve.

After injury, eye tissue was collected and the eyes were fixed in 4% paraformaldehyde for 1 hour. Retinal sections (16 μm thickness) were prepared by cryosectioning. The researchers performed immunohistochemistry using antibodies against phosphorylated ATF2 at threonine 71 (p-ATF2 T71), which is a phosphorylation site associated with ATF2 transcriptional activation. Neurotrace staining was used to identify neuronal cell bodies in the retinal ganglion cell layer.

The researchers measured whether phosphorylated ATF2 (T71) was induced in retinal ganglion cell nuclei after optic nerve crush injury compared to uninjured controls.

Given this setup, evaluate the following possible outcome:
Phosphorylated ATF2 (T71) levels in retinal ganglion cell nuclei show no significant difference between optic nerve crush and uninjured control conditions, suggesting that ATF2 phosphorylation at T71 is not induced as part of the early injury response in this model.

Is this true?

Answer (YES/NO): NO